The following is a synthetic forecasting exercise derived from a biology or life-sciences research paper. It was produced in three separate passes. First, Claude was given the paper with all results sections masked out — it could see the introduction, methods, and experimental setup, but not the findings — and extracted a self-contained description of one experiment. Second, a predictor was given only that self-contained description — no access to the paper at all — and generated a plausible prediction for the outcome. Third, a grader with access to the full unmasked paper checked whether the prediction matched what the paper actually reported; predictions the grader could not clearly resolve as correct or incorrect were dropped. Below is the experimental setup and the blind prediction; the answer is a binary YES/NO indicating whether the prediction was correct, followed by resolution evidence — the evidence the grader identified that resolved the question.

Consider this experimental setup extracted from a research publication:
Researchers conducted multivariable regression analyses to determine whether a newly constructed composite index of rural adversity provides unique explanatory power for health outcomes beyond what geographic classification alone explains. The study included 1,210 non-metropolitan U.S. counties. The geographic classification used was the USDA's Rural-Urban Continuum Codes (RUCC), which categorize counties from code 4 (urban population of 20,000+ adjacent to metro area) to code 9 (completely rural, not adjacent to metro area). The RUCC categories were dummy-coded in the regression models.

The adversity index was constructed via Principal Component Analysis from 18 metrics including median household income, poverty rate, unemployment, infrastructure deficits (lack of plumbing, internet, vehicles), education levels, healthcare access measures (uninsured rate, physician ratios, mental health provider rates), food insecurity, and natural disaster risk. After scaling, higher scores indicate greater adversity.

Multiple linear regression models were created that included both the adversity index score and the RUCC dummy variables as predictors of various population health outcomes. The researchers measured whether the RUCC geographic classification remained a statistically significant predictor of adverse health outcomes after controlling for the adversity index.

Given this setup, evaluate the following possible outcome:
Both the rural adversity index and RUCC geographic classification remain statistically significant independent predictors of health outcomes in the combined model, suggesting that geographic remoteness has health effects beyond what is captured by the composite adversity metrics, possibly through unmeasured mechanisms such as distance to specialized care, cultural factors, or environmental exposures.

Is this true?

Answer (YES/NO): NO